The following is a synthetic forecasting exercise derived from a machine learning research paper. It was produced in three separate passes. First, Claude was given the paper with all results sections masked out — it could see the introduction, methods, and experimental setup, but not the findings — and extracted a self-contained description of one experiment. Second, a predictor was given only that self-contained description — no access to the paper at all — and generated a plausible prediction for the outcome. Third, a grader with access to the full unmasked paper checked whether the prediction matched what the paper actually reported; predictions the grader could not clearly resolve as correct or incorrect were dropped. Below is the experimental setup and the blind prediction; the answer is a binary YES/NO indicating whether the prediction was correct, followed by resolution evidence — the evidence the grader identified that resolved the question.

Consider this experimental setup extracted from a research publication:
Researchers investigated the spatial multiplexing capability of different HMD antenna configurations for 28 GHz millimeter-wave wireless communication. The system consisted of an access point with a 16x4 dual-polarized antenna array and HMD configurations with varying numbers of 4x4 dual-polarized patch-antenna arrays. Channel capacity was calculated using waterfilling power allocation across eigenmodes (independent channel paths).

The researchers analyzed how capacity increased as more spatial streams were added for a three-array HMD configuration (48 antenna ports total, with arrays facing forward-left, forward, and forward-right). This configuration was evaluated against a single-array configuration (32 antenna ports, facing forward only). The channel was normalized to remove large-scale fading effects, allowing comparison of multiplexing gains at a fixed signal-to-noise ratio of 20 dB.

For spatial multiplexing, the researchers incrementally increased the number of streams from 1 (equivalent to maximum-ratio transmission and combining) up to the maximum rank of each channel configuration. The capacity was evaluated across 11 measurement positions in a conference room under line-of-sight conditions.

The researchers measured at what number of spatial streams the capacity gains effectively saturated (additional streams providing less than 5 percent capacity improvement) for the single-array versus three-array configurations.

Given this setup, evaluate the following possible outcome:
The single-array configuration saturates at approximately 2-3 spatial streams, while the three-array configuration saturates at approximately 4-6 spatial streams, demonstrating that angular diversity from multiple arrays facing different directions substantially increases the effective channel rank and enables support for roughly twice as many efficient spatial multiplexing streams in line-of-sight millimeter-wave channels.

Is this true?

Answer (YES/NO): NO